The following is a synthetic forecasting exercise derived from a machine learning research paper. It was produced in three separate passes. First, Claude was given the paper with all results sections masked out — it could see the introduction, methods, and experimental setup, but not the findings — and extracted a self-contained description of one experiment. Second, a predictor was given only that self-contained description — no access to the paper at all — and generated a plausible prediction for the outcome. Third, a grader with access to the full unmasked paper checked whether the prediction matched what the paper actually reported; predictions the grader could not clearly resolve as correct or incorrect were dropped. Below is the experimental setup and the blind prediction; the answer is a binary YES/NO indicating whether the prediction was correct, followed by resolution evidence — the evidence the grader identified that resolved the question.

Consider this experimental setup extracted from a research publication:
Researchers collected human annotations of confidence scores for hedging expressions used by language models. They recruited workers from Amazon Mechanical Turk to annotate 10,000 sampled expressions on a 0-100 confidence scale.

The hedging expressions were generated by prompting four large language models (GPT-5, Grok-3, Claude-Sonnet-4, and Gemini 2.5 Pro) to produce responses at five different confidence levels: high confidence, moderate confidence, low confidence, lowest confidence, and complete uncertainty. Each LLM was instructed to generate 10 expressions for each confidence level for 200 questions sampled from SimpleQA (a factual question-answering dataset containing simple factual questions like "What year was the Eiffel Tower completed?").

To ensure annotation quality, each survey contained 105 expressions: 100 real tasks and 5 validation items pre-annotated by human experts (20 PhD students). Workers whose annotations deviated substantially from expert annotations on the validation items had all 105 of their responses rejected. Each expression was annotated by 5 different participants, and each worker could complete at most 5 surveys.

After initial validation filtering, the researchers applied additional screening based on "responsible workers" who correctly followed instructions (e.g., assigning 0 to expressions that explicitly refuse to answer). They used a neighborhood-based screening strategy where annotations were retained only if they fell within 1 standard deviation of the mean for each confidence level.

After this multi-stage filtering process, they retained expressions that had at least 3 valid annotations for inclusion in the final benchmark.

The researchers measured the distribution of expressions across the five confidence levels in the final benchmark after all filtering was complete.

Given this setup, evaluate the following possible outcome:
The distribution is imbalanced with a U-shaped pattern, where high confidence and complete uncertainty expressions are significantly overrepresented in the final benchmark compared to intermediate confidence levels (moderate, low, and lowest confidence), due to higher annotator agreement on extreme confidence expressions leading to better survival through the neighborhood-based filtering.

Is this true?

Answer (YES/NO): NO